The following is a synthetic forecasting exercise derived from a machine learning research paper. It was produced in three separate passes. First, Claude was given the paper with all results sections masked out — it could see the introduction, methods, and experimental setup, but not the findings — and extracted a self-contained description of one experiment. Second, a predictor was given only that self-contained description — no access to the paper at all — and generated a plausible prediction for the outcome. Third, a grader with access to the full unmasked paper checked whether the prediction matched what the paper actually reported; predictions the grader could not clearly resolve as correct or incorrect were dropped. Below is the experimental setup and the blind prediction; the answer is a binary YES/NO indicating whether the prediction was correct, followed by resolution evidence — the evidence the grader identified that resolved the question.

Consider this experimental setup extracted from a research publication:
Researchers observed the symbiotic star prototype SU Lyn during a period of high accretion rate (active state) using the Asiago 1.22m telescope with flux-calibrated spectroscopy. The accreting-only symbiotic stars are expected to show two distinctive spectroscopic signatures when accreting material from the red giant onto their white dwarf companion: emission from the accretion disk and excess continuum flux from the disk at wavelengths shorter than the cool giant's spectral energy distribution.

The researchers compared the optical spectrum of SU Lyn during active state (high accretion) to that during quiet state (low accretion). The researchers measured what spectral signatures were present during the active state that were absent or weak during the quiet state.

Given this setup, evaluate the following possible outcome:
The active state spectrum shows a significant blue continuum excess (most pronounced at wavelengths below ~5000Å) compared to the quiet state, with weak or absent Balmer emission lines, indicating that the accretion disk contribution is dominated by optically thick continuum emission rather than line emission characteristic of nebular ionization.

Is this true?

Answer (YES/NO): NO